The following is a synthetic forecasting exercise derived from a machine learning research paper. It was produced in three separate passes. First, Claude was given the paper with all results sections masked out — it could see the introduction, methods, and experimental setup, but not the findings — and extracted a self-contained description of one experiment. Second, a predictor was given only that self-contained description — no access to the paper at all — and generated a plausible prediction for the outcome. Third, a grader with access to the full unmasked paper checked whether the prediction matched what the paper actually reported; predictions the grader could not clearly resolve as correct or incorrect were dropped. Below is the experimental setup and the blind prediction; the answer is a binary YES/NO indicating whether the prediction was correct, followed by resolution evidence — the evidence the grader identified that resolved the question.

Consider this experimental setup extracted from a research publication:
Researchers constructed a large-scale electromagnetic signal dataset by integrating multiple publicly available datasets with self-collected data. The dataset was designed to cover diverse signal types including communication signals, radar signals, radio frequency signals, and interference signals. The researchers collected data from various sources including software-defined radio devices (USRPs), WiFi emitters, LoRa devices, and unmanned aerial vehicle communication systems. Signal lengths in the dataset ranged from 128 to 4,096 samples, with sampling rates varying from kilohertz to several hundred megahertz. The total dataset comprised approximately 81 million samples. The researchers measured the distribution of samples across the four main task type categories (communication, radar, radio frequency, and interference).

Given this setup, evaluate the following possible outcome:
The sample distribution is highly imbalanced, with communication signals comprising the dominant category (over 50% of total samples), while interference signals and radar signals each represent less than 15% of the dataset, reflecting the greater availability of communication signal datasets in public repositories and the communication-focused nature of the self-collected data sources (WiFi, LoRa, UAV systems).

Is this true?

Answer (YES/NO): NO